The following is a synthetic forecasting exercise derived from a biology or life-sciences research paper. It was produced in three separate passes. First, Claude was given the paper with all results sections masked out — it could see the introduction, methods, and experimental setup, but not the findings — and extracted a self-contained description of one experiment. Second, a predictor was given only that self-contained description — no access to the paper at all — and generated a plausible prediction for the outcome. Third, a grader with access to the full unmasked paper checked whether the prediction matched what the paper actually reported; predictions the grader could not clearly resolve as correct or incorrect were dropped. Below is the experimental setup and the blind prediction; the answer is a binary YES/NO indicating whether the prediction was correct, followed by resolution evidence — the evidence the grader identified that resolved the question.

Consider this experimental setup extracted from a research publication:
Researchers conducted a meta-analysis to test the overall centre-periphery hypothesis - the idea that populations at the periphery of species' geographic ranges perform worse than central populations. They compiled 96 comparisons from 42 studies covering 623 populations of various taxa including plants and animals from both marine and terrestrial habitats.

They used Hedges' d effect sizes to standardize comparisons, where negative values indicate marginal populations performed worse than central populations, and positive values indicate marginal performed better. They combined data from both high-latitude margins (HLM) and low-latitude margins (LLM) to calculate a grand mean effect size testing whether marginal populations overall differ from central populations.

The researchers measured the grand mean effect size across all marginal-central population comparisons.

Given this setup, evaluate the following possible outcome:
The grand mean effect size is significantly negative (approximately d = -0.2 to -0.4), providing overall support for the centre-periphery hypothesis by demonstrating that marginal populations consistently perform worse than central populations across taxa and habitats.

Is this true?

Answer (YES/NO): YES